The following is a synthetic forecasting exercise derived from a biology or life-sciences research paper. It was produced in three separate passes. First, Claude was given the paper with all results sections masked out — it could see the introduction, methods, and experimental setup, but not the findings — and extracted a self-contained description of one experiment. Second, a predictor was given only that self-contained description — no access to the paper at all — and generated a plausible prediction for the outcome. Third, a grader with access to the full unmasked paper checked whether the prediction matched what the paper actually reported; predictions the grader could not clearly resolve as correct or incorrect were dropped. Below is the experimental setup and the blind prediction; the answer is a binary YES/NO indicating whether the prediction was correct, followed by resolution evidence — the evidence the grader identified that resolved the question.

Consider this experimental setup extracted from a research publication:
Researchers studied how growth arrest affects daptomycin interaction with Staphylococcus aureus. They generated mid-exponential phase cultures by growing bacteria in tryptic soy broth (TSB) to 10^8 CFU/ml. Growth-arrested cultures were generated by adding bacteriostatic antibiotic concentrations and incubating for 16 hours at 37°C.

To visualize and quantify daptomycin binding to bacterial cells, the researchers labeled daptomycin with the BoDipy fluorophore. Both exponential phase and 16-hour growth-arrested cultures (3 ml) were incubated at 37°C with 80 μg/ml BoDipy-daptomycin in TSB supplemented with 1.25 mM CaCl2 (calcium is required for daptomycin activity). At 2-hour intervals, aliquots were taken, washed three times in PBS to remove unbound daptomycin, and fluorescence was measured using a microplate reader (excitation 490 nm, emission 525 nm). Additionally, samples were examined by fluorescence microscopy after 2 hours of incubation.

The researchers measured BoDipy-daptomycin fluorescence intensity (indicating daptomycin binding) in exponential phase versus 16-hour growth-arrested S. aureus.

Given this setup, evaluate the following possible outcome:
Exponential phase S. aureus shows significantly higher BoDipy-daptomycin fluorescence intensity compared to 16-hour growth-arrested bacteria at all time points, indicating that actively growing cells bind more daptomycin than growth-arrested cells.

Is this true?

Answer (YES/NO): YES